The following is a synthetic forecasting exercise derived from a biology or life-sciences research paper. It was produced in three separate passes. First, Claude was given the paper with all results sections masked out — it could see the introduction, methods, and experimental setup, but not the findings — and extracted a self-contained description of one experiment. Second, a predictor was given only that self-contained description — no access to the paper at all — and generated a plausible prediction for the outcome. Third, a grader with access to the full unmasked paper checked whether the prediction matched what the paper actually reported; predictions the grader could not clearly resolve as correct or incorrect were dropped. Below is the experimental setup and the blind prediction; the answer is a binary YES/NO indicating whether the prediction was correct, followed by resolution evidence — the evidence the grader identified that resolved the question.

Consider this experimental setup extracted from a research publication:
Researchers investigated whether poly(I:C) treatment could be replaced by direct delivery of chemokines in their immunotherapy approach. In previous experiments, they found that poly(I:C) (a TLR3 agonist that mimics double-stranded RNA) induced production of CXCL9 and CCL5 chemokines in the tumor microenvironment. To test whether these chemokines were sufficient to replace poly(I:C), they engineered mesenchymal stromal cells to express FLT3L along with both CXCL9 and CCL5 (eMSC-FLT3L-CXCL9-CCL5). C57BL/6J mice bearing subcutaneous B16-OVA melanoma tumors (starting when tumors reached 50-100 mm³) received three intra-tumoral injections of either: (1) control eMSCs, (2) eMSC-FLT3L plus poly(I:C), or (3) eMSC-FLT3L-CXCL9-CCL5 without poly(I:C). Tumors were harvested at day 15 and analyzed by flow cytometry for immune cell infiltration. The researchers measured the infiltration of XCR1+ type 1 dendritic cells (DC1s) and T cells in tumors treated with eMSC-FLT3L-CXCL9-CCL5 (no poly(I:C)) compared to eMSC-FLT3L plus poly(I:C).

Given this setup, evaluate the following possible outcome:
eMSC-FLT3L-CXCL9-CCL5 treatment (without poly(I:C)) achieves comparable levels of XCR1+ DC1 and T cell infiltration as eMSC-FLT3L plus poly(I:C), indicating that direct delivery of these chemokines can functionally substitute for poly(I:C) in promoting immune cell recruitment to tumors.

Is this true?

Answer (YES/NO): YES